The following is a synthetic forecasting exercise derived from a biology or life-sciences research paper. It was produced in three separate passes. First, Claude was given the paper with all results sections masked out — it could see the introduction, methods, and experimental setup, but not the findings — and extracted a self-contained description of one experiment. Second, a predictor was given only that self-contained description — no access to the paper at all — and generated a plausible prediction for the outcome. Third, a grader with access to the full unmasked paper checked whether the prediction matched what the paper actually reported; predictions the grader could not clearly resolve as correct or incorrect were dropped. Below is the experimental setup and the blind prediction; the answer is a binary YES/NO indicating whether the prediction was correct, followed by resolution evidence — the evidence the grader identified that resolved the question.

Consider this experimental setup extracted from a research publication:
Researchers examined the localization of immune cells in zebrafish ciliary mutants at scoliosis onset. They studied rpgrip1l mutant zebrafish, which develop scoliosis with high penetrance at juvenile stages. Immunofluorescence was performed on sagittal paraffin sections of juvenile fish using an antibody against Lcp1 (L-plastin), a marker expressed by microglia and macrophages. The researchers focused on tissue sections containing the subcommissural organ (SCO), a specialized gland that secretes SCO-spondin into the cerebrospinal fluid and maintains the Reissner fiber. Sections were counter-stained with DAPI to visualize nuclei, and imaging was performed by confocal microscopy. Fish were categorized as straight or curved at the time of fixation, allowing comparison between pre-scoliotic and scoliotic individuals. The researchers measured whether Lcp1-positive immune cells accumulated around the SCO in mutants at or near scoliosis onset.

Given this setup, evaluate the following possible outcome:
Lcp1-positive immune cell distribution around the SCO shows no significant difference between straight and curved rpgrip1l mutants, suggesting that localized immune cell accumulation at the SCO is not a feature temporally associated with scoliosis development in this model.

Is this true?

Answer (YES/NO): NO